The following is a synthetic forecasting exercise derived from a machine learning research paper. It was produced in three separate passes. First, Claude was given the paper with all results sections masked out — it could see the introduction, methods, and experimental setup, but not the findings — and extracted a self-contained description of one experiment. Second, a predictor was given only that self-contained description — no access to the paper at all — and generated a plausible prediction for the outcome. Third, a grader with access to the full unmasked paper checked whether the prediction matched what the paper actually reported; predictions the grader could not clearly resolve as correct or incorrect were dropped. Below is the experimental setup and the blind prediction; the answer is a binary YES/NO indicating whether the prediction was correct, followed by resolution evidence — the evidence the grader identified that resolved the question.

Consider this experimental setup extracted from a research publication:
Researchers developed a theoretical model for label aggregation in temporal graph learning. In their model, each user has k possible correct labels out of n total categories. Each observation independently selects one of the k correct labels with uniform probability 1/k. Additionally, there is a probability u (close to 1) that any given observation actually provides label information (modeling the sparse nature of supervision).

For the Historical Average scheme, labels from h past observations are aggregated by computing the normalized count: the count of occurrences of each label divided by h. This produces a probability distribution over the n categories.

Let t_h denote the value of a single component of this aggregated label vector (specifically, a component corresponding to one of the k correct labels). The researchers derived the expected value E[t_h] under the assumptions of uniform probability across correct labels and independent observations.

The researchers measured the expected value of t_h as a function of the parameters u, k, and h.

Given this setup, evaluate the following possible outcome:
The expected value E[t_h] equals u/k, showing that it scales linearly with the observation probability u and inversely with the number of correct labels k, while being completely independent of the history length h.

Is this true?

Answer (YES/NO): YES